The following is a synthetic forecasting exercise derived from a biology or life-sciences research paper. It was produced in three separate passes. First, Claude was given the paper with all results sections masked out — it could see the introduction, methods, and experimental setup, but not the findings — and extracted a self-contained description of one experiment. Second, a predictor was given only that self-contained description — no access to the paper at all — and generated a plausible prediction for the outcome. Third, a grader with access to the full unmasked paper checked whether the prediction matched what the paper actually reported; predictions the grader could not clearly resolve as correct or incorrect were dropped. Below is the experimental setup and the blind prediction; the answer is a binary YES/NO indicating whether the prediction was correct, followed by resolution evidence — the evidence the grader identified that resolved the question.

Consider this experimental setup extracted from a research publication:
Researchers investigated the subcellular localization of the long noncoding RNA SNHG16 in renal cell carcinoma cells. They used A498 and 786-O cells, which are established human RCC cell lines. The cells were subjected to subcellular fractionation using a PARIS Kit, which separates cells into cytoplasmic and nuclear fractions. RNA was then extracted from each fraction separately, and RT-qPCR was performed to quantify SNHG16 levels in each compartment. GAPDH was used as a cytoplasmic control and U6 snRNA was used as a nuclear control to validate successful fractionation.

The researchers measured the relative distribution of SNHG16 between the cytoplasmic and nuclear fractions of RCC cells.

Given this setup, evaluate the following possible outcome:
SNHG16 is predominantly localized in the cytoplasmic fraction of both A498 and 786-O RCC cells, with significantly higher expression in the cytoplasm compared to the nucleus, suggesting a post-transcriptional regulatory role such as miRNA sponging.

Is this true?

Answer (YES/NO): YES